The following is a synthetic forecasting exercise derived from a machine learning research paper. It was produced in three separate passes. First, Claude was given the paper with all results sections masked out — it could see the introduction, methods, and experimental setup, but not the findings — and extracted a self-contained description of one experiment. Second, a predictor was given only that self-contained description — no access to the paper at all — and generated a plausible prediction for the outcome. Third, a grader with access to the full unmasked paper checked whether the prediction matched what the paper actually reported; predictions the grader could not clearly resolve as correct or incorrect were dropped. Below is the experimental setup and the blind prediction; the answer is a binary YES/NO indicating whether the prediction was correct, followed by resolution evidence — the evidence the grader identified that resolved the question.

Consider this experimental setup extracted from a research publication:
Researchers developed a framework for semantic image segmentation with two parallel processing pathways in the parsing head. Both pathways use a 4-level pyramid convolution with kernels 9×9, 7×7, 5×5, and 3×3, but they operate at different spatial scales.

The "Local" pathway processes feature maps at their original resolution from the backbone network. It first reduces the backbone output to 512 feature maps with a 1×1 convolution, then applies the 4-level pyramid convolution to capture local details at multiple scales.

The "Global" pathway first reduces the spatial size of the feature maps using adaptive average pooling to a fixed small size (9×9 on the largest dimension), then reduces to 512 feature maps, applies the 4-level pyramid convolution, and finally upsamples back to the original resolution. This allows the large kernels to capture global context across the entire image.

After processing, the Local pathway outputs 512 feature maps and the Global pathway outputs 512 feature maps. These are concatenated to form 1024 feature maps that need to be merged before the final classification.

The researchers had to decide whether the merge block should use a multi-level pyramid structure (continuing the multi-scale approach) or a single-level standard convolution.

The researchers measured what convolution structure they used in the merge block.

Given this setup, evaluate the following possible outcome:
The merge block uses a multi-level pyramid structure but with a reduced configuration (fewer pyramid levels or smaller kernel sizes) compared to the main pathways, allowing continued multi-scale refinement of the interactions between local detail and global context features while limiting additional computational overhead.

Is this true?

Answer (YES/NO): NO